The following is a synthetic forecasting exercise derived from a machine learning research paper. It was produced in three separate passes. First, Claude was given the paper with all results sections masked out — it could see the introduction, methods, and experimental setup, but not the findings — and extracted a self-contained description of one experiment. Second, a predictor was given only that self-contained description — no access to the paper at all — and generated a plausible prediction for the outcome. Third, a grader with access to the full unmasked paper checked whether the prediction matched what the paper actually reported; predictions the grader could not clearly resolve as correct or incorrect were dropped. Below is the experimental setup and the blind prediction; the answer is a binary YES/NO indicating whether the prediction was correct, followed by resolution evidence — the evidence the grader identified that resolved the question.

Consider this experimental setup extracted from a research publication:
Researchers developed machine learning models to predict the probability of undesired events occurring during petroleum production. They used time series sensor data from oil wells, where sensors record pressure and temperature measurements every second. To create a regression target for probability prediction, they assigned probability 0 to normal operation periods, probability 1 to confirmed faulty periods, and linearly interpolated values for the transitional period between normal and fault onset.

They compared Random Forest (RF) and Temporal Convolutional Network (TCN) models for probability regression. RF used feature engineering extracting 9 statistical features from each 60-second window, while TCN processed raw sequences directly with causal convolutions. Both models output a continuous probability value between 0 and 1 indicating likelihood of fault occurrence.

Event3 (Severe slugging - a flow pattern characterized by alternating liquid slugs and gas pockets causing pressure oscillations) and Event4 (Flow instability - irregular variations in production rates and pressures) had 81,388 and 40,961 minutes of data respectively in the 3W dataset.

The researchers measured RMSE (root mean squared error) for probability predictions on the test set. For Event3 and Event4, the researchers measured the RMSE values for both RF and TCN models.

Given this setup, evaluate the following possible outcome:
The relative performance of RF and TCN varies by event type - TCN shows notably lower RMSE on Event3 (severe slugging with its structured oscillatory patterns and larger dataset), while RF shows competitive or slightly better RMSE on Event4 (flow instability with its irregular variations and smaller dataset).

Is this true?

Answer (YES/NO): NO